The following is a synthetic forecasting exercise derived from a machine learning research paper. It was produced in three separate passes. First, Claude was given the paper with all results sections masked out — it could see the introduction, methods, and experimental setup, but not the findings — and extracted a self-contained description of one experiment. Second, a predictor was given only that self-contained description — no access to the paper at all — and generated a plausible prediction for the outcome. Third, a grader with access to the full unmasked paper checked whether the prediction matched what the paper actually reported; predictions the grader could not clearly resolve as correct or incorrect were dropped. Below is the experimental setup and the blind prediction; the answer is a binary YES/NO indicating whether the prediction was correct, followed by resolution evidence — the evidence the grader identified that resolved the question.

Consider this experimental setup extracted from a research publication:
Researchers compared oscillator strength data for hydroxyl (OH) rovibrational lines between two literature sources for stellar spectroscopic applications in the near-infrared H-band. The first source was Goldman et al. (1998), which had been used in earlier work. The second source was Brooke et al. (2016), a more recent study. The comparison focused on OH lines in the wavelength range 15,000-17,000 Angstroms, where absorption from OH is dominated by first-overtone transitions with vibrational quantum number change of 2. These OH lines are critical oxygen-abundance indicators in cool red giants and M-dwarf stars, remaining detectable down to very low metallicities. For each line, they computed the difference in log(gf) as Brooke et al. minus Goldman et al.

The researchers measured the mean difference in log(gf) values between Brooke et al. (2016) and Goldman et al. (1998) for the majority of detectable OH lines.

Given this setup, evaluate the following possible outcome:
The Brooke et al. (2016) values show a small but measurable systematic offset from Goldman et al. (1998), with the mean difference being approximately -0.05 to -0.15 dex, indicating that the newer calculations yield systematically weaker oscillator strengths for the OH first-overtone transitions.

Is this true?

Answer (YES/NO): YES